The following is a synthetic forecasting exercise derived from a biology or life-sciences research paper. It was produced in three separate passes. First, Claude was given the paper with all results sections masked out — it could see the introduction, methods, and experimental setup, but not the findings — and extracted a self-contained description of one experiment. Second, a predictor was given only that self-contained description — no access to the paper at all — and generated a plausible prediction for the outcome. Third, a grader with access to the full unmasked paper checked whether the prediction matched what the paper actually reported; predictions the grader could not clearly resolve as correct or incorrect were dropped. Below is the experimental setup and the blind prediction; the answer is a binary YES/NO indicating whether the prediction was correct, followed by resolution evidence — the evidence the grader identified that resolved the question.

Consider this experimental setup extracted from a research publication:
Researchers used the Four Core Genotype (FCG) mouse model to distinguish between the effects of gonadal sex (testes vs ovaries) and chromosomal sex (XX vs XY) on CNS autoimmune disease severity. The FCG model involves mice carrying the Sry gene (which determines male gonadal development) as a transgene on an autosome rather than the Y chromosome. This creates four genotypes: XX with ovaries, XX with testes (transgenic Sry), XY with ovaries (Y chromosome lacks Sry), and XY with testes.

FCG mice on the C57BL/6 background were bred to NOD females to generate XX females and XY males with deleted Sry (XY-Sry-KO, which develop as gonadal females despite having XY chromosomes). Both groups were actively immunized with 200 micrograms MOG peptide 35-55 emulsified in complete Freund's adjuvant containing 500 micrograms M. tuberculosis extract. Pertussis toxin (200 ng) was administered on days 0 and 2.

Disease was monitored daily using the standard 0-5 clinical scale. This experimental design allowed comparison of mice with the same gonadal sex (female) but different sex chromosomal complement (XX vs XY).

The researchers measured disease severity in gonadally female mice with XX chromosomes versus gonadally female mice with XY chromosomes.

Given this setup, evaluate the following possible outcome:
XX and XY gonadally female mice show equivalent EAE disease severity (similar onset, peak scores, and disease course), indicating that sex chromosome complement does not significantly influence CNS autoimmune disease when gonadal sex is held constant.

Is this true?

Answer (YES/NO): NO